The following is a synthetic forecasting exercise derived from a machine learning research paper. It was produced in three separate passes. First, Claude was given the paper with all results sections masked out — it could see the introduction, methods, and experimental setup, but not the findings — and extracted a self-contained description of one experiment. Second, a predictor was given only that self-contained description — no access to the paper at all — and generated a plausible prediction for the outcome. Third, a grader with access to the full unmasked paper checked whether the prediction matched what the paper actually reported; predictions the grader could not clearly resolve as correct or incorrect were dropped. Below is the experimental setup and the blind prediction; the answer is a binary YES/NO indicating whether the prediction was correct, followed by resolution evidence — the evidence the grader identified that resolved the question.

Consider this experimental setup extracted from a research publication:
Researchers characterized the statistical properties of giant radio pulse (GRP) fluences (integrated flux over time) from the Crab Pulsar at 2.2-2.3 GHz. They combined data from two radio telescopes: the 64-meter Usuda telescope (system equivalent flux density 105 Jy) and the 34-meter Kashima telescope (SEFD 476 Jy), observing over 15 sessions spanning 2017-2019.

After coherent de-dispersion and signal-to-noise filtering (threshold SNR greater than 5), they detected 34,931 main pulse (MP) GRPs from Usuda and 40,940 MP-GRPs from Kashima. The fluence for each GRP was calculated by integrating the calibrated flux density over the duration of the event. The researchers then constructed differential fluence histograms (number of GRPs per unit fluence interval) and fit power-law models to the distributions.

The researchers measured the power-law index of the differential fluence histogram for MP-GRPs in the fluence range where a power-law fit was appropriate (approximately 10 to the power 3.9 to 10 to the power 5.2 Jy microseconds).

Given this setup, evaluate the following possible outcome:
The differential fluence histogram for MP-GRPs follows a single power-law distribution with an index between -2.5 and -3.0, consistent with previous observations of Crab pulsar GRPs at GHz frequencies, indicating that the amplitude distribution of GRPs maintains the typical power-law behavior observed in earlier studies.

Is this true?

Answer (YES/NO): NO